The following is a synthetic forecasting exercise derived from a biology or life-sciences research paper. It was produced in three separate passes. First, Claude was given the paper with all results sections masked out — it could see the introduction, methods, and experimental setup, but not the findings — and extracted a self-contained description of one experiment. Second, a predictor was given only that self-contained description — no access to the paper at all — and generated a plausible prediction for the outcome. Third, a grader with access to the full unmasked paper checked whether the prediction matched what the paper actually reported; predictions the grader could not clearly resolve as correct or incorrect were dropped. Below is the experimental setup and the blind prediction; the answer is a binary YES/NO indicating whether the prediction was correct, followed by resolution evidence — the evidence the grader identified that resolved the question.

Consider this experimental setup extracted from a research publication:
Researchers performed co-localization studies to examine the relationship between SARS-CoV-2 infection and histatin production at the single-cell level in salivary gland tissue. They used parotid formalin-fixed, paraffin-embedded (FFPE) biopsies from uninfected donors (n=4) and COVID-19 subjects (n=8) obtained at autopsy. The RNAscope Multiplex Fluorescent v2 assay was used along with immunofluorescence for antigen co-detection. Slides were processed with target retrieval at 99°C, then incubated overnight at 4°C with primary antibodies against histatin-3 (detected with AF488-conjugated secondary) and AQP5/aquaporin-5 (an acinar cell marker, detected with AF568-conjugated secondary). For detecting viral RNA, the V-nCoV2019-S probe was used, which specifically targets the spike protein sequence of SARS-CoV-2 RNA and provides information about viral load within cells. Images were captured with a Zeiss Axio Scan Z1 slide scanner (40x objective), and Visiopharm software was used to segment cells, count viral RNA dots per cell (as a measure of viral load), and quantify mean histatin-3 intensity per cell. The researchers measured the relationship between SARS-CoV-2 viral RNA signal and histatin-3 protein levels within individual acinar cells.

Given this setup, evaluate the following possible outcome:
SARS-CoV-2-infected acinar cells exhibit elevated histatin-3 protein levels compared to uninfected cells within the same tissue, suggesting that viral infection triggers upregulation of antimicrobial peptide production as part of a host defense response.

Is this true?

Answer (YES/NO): NO